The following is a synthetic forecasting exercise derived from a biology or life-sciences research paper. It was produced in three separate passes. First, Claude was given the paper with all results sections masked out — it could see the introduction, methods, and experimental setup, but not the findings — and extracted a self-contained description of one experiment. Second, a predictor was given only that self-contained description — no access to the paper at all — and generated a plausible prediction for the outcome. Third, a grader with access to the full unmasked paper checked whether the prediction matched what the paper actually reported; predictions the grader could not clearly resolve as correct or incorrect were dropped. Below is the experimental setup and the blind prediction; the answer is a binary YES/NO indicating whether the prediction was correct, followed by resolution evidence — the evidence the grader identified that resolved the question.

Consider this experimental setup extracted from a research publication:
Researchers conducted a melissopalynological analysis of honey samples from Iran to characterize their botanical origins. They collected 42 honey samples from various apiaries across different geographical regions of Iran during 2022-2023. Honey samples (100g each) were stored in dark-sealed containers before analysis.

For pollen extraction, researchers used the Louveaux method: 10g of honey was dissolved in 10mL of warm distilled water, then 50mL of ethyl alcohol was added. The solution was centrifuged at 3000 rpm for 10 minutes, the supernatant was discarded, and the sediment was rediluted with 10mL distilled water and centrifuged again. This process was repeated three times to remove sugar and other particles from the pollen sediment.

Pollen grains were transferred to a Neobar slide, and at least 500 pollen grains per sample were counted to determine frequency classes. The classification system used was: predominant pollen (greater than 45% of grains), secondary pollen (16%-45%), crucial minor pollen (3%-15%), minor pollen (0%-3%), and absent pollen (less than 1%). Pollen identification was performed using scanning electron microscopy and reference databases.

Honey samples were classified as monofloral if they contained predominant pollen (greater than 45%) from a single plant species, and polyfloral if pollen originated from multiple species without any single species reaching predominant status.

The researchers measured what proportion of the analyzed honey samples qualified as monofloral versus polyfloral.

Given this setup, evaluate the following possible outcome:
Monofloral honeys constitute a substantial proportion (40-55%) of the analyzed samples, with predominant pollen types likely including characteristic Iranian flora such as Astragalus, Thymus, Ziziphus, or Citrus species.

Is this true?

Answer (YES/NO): NO